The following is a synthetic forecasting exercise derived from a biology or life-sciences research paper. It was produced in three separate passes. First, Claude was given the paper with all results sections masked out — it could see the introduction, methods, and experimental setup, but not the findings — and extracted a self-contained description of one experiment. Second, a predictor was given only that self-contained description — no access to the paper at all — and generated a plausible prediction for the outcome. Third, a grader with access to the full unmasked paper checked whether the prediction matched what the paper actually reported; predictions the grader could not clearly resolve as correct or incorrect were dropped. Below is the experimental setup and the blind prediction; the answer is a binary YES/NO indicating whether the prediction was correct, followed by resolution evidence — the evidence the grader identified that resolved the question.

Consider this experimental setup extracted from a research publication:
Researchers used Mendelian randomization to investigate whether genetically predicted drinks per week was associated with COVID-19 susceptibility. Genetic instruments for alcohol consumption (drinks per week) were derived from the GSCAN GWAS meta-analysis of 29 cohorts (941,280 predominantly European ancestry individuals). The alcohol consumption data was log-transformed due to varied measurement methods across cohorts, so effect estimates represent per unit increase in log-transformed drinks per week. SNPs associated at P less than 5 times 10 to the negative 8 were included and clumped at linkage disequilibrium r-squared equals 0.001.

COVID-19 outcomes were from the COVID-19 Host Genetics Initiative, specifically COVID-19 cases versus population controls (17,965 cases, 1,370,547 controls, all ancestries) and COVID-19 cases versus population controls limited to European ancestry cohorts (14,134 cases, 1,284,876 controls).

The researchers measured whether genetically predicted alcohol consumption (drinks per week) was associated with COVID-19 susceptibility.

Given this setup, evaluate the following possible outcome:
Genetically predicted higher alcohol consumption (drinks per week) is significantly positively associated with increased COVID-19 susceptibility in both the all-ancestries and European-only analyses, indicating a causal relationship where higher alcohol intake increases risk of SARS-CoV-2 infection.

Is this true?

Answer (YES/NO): NO